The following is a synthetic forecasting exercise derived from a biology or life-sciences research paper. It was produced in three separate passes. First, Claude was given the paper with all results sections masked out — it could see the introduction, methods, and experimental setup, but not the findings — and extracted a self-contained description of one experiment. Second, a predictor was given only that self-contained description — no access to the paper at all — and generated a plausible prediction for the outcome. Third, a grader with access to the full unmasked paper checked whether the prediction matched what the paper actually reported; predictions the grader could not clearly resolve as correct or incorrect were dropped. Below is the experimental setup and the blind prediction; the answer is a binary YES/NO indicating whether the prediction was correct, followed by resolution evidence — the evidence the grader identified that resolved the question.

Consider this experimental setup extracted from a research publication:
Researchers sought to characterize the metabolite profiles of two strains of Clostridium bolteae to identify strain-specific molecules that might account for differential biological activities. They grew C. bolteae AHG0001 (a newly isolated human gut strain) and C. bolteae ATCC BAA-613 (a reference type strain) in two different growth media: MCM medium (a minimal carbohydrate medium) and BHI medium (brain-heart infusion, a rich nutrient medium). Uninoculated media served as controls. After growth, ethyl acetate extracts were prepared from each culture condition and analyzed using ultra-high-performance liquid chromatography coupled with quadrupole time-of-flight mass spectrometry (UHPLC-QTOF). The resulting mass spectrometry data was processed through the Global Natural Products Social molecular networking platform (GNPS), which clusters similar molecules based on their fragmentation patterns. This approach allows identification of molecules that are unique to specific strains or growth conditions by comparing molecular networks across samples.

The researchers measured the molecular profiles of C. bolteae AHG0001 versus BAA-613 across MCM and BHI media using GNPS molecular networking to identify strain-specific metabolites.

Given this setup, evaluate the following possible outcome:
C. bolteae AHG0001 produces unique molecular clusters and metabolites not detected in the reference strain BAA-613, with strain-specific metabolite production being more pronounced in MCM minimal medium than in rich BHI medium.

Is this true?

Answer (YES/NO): YES